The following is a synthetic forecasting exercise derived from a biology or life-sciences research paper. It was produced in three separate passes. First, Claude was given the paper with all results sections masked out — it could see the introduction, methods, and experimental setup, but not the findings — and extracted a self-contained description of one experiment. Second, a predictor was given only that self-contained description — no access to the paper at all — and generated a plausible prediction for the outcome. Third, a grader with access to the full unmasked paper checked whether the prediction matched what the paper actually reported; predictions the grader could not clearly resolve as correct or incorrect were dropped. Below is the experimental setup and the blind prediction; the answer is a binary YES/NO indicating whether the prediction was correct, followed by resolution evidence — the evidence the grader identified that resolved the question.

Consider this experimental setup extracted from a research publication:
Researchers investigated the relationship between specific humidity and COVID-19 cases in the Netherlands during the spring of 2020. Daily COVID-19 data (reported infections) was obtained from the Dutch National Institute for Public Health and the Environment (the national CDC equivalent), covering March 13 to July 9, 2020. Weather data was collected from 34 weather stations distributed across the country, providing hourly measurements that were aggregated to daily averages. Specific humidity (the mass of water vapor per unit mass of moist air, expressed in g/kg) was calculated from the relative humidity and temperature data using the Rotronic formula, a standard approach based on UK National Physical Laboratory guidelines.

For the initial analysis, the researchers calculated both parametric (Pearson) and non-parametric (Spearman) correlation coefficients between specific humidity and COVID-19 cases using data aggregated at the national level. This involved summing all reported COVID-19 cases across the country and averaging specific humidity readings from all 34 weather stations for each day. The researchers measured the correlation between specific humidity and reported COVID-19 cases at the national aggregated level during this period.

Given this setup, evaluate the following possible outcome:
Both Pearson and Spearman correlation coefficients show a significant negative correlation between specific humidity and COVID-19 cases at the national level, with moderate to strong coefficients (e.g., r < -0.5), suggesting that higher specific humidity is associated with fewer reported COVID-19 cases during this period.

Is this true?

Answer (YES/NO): NO